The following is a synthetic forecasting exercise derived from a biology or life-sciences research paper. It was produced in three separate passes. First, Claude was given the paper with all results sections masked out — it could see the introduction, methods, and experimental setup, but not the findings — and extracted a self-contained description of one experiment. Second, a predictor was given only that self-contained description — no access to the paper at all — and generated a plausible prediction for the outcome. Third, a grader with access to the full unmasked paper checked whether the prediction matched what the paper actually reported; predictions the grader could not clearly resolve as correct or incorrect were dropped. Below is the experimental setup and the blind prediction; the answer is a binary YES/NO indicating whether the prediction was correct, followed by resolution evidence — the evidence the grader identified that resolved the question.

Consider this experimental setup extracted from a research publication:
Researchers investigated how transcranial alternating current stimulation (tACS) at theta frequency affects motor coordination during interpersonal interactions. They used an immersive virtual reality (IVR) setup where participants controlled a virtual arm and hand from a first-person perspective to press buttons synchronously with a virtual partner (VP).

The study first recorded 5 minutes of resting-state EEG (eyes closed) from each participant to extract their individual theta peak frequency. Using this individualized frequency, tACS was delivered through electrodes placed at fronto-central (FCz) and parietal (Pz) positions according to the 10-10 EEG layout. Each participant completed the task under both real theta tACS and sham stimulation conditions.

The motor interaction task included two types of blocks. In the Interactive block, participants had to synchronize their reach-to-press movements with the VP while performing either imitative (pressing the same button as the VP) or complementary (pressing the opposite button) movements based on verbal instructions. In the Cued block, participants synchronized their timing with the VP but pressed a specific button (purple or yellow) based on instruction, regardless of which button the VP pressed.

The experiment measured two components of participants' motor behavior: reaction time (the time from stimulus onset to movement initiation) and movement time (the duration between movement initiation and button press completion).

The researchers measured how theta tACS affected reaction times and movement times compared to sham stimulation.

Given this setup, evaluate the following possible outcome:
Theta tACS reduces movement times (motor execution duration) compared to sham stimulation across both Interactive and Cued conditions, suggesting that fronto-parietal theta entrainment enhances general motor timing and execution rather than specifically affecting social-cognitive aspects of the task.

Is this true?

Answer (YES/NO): NO